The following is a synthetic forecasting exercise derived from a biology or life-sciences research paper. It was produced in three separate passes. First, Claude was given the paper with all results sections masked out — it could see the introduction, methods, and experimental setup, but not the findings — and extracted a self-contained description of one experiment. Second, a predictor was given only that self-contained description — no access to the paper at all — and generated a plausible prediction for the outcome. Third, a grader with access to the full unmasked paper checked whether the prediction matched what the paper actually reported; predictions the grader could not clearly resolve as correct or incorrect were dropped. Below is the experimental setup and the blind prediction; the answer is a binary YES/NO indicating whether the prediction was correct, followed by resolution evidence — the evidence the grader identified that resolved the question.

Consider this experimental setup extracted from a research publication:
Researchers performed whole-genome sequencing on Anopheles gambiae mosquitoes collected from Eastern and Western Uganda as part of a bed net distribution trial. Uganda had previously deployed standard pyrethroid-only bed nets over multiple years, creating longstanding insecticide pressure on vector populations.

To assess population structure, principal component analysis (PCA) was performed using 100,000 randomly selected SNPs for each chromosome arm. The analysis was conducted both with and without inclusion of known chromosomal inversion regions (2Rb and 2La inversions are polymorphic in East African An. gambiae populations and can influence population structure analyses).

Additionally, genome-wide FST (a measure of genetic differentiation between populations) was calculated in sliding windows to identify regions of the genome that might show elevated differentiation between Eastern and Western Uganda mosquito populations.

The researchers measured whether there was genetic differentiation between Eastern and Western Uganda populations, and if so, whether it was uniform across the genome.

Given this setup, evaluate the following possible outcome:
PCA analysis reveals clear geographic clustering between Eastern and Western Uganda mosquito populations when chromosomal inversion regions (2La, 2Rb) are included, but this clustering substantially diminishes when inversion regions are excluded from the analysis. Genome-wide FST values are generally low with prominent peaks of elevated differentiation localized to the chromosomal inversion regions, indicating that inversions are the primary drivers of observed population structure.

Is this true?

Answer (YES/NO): NO